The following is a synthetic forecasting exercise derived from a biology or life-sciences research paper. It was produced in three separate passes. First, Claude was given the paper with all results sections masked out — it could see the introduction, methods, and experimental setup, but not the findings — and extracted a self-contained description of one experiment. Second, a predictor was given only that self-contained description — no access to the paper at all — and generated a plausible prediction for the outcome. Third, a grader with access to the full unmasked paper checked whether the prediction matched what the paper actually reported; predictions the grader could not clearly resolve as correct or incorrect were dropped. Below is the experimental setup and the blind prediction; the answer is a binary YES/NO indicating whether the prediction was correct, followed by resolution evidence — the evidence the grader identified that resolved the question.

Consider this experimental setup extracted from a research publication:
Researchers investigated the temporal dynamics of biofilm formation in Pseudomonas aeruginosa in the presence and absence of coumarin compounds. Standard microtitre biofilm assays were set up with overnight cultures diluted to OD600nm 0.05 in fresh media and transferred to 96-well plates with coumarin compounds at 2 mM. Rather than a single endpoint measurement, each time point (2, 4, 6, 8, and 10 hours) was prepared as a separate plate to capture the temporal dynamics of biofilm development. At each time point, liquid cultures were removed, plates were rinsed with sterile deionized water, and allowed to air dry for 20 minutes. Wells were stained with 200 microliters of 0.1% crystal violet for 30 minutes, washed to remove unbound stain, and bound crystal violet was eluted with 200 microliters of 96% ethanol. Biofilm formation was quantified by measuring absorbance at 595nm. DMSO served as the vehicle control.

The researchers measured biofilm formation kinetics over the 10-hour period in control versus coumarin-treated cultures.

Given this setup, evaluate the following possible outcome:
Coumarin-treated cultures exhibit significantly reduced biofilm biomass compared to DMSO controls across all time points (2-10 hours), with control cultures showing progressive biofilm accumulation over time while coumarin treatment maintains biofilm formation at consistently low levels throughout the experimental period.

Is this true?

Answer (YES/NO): NO